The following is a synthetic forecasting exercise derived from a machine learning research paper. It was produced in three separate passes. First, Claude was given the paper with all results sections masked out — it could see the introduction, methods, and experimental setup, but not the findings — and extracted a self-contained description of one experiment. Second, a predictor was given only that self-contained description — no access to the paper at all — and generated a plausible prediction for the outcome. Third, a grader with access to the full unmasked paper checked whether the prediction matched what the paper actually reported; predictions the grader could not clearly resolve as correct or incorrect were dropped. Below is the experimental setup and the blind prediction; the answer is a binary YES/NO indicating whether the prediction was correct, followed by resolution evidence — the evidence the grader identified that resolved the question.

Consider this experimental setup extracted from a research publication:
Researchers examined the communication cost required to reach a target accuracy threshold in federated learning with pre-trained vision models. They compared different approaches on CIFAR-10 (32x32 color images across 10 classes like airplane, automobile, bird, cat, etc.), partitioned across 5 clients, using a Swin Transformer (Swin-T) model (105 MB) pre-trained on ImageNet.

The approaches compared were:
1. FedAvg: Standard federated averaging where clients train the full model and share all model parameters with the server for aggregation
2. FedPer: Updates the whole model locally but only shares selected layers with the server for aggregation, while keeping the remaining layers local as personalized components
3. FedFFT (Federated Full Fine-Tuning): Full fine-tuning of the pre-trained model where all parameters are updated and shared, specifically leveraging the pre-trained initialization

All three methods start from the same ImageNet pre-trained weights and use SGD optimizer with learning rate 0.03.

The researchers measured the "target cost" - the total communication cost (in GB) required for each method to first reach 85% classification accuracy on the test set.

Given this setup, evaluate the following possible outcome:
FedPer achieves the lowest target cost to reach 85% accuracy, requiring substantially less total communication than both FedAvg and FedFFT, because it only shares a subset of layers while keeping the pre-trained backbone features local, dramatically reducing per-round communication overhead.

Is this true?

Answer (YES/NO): NO